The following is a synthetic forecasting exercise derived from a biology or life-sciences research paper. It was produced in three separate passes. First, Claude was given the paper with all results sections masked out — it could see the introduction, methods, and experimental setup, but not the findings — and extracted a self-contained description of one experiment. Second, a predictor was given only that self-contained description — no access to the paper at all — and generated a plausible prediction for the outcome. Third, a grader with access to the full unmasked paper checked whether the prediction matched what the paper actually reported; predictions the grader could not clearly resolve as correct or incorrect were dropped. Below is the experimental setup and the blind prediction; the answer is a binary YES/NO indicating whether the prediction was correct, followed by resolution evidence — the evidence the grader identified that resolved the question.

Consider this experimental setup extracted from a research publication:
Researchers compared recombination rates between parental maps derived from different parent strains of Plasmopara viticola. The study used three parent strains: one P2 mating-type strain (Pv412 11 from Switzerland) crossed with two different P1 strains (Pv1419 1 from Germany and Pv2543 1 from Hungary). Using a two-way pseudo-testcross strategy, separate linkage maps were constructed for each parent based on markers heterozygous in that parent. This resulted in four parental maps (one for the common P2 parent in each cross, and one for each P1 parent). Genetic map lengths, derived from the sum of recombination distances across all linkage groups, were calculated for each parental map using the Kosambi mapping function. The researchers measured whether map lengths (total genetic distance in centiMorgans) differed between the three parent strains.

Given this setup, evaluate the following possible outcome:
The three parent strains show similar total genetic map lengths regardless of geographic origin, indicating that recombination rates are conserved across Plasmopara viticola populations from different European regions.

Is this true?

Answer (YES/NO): NO